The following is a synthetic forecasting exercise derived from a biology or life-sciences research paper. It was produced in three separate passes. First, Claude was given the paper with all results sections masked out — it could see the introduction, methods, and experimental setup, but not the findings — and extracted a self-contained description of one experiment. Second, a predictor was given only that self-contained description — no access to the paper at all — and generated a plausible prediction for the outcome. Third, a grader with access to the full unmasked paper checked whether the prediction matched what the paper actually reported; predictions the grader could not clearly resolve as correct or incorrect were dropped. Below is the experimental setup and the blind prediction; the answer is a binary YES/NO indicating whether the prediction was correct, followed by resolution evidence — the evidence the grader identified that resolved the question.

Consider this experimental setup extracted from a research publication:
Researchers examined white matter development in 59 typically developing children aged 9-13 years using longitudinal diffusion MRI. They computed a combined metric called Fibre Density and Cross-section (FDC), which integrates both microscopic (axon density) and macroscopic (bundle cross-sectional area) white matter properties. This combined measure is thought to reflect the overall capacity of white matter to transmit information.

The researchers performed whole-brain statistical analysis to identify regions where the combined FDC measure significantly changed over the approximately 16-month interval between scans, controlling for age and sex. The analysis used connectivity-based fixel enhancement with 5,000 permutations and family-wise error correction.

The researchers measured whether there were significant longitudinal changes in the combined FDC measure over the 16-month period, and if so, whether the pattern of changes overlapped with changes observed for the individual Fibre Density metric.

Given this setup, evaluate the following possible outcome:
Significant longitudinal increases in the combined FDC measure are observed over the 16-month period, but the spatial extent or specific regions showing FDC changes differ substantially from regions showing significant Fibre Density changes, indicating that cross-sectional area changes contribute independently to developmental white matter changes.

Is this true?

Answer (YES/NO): NO